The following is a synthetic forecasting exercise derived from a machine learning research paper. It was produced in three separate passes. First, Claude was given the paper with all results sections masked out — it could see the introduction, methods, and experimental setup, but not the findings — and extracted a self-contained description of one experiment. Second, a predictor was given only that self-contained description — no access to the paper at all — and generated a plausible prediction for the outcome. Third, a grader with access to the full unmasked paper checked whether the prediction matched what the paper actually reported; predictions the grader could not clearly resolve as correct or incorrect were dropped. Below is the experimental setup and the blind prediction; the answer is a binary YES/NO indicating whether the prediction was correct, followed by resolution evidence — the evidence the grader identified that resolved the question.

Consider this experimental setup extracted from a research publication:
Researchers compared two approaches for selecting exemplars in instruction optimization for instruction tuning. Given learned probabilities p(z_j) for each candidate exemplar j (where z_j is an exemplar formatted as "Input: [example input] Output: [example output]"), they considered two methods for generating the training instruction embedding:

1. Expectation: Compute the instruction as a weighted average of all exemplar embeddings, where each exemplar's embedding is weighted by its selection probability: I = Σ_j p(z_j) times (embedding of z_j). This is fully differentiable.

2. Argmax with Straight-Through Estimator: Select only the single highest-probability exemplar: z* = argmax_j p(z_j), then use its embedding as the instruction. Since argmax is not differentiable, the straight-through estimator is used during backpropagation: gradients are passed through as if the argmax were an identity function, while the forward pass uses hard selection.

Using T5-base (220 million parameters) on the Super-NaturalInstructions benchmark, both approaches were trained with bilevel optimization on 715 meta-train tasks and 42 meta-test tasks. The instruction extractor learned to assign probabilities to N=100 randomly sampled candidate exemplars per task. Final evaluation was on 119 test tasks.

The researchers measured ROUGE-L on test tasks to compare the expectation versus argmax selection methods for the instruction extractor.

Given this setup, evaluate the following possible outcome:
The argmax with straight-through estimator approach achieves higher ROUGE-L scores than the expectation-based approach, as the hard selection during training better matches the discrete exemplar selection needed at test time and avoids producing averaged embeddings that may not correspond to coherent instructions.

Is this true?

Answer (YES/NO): YES